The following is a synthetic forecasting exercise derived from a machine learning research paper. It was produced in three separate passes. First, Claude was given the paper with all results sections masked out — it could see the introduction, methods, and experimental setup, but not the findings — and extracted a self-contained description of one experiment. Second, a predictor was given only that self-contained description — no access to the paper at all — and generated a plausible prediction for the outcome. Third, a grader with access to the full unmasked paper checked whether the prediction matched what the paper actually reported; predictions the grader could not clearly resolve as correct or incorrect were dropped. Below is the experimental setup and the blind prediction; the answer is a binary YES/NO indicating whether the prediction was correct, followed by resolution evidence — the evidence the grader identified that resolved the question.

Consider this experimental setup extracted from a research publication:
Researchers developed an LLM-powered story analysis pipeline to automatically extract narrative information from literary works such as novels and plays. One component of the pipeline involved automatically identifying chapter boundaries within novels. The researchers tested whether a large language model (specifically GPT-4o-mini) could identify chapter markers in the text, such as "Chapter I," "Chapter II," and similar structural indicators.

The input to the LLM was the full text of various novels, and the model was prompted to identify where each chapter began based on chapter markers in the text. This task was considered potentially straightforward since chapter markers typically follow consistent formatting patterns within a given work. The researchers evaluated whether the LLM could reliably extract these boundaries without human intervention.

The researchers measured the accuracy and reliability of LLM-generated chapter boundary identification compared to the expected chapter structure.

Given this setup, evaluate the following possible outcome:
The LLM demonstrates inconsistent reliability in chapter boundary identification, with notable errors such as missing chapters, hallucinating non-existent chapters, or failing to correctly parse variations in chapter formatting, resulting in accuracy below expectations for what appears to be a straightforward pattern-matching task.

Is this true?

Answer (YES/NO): YES